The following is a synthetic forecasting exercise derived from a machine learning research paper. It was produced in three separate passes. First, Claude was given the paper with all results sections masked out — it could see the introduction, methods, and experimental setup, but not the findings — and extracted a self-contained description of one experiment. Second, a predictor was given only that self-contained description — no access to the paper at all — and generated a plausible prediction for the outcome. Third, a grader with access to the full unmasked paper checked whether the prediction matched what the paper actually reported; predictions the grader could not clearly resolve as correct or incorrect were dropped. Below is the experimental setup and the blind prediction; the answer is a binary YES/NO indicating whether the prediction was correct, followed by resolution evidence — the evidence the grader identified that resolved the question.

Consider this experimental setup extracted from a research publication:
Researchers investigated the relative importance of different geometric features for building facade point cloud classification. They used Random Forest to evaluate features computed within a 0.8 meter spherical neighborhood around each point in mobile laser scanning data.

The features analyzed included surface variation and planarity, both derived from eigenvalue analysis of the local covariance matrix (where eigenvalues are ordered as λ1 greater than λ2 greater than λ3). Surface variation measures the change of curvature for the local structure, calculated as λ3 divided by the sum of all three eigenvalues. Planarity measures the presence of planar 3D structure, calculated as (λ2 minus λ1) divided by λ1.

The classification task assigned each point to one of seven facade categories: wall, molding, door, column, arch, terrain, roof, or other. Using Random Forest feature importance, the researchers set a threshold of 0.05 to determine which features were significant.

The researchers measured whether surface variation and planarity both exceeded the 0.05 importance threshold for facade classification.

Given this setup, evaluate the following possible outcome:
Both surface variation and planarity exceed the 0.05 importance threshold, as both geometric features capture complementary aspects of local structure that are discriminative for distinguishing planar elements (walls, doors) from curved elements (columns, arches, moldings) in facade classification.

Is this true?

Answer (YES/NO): YES